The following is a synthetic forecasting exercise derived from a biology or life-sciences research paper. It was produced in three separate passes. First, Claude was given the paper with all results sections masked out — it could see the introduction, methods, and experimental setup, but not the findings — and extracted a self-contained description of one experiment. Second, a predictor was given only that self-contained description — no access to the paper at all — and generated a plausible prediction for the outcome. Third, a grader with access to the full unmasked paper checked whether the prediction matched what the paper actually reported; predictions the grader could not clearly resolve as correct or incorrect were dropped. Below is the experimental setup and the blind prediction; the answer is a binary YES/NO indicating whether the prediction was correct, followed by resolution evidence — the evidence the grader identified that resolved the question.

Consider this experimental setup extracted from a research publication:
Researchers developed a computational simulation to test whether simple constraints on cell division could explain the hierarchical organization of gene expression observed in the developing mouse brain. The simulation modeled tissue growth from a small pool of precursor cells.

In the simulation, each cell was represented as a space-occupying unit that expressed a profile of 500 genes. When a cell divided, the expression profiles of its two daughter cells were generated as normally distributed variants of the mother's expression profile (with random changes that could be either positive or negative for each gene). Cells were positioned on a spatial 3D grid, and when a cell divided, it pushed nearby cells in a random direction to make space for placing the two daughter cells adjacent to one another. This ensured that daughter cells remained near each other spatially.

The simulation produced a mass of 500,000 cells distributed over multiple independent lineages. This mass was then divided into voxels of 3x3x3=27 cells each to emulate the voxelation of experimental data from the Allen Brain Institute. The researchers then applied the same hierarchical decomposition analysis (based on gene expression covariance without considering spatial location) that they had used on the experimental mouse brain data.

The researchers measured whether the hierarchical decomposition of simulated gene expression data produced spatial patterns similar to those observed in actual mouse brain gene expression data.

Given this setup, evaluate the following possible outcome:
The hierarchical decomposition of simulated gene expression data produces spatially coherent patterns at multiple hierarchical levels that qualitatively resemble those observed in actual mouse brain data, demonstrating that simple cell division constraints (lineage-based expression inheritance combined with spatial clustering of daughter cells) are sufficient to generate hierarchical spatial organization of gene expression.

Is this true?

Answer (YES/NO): YES